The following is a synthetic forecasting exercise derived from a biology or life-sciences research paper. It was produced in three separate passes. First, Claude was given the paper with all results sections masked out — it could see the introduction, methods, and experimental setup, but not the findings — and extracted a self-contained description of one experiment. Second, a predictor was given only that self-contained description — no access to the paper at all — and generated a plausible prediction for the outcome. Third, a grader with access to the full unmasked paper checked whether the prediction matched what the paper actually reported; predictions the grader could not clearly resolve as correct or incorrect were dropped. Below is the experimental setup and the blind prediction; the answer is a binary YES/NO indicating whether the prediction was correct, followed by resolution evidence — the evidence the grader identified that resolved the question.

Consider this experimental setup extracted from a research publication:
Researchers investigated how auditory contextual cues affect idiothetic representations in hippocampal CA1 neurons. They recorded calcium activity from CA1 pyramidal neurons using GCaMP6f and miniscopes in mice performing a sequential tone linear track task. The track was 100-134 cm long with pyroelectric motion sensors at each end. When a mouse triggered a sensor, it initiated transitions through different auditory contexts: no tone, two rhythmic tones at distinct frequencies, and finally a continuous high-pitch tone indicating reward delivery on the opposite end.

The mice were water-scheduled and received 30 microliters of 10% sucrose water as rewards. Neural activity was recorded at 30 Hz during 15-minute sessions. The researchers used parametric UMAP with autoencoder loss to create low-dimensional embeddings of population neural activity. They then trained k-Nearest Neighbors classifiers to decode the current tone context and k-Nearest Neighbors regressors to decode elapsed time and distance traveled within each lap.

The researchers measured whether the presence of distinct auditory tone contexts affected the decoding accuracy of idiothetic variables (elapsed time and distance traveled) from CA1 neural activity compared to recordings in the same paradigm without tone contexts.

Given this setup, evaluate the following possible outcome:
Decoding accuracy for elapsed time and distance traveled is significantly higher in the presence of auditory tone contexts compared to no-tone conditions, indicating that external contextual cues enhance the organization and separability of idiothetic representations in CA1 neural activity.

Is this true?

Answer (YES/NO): YES